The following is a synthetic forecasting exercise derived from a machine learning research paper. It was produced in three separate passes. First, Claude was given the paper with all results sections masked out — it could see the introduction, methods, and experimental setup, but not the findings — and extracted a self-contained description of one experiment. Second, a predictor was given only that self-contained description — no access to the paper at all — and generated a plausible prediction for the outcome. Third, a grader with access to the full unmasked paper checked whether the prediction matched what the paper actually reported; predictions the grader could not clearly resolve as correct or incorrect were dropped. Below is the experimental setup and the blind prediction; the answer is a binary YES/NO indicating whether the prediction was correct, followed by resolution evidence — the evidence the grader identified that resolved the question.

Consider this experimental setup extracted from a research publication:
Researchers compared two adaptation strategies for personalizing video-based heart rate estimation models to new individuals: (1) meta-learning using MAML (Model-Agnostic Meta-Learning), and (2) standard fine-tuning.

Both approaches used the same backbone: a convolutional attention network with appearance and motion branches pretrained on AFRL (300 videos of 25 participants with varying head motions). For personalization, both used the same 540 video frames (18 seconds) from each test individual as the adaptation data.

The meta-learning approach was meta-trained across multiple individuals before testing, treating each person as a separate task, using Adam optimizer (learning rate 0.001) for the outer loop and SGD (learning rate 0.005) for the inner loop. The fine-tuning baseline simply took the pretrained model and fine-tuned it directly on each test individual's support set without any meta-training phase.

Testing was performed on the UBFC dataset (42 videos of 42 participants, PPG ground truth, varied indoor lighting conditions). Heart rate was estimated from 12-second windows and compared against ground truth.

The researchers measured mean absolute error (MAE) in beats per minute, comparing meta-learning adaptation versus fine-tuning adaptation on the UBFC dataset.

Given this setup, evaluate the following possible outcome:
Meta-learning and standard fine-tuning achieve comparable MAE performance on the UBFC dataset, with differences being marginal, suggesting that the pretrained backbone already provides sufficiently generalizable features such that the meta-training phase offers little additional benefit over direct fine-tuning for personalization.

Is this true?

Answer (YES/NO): NO